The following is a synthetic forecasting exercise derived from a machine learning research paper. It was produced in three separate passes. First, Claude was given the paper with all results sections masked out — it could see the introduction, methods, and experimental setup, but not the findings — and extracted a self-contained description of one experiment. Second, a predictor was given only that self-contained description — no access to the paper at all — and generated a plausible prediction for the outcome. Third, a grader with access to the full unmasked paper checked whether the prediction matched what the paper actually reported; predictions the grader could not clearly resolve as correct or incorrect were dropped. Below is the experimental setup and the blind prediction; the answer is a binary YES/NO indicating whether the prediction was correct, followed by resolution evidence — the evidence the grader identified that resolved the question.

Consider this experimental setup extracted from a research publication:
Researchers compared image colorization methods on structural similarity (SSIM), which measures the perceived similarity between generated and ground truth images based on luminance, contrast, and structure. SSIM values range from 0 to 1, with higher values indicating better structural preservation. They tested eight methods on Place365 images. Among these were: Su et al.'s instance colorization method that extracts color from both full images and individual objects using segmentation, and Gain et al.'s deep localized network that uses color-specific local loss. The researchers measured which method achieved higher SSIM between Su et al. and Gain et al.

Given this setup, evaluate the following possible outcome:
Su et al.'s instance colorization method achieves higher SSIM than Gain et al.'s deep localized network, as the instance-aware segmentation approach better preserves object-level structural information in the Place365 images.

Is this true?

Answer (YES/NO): NO